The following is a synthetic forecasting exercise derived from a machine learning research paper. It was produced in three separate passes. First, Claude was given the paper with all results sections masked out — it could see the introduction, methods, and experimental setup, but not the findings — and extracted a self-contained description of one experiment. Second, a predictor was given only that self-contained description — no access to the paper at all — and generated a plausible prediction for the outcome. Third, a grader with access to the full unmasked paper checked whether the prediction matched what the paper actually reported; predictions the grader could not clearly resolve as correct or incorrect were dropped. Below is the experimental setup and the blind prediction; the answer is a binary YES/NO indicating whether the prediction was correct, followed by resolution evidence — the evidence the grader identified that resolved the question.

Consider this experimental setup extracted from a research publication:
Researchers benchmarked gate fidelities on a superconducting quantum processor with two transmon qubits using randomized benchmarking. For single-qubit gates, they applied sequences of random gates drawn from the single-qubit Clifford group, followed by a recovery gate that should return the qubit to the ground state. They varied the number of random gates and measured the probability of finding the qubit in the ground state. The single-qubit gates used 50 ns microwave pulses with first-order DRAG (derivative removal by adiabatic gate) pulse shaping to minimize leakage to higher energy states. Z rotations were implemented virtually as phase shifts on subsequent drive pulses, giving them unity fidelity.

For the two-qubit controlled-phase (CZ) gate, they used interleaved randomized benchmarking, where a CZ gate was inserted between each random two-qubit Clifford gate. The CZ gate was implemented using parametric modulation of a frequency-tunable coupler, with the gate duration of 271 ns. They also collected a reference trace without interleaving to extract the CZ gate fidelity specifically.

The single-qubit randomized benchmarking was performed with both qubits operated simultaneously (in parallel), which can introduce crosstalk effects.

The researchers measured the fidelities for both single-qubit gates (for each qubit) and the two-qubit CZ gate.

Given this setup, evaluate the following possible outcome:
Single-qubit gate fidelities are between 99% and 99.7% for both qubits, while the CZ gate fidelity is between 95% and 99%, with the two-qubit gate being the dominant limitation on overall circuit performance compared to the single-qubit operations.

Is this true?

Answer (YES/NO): NO